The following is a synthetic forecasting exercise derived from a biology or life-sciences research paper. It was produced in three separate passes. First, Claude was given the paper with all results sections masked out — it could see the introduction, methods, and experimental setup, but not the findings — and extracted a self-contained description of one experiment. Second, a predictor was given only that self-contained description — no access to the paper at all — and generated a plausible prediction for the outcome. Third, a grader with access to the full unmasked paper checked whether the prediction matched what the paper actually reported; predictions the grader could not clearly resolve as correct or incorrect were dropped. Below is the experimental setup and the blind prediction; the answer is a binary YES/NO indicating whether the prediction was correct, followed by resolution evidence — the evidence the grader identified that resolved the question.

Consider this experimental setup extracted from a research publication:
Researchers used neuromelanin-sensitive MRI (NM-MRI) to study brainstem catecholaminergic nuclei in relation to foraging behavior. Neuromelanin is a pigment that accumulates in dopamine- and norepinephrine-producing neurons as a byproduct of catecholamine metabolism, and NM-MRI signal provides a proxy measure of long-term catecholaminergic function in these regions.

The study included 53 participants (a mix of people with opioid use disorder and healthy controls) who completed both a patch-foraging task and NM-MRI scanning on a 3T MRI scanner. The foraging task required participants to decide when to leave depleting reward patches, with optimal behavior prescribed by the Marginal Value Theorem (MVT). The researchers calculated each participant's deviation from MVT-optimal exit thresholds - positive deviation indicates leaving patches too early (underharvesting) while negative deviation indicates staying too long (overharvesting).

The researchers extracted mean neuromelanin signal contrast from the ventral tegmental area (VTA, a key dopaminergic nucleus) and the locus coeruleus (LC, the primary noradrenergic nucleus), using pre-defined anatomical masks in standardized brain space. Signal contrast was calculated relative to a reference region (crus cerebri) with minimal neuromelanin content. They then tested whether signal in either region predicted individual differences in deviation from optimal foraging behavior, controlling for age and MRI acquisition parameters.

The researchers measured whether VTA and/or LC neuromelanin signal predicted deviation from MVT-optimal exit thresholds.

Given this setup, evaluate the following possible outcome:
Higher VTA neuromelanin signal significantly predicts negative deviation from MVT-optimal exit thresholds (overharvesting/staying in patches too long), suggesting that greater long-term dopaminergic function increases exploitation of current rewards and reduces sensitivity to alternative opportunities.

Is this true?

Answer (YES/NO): NO